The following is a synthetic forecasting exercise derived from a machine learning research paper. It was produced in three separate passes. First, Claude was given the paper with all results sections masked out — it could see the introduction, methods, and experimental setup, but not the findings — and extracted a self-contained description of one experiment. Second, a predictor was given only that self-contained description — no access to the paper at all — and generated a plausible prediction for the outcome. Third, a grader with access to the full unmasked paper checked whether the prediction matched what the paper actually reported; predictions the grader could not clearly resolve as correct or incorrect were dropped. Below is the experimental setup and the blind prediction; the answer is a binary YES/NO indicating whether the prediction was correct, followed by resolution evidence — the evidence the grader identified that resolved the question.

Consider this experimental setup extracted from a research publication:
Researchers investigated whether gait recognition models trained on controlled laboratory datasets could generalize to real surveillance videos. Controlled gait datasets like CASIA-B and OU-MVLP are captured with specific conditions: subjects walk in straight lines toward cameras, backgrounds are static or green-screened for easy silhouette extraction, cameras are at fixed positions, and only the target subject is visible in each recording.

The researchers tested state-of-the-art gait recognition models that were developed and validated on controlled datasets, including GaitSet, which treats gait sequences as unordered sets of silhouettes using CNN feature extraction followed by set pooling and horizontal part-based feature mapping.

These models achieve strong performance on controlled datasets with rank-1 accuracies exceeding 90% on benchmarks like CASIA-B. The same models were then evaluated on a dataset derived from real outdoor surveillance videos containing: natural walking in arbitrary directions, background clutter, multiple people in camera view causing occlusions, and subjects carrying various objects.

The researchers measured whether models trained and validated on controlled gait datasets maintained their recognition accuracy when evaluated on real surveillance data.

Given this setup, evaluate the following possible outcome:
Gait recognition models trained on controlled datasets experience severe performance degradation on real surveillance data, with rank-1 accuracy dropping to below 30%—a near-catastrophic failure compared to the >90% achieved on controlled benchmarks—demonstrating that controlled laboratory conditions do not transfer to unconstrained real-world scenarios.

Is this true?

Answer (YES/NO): NO